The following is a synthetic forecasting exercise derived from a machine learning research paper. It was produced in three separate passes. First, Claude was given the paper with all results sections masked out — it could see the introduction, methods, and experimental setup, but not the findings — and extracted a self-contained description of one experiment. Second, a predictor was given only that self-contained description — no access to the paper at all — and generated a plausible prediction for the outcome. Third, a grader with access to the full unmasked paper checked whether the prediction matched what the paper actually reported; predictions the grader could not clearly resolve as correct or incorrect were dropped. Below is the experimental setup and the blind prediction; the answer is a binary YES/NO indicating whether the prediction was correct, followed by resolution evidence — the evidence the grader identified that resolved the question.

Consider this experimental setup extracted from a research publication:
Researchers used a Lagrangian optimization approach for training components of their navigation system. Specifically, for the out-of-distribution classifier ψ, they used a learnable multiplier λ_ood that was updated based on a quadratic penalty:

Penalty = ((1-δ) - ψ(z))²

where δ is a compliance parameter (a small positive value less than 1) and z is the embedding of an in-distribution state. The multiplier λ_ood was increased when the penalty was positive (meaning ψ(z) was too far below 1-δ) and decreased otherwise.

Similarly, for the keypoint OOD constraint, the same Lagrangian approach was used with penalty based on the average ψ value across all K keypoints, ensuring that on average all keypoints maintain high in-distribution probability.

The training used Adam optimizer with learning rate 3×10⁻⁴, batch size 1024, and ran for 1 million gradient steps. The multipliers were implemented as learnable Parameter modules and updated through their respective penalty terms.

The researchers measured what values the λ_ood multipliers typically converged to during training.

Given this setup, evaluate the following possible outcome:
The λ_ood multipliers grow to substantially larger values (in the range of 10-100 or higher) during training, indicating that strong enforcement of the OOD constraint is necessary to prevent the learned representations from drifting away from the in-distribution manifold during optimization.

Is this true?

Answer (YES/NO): YES